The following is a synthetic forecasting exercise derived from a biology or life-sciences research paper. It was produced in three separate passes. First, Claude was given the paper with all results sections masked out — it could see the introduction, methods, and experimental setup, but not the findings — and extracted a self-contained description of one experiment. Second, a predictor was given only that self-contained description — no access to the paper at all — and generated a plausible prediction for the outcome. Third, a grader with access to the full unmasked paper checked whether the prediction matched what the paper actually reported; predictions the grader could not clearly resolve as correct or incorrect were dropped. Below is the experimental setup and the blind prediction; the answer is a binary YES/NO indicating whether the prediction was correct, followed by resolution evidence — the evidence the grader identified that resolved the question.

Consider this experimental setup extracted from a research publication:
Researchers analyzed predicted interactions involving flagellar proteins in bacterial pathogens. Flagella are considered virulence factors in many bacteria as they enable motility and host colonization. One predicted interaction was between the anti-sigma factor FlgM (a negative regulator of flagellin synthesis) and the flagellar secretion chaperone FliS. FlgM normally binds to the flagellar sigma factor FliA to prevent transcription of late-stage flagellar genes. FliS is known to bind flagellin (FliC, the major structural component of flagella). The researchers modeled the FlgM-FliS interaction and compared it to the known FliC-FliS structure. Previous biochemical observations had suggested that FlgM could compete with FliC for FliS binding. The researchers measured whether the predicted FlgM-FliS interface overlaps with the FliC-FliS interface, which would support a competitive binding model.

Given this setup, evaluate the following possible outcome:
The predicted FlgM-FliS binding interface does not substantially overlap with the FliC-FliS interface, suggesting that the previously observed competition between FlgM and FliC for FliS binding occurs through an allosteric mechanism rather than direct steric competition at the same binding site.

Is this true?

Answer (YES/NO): NO